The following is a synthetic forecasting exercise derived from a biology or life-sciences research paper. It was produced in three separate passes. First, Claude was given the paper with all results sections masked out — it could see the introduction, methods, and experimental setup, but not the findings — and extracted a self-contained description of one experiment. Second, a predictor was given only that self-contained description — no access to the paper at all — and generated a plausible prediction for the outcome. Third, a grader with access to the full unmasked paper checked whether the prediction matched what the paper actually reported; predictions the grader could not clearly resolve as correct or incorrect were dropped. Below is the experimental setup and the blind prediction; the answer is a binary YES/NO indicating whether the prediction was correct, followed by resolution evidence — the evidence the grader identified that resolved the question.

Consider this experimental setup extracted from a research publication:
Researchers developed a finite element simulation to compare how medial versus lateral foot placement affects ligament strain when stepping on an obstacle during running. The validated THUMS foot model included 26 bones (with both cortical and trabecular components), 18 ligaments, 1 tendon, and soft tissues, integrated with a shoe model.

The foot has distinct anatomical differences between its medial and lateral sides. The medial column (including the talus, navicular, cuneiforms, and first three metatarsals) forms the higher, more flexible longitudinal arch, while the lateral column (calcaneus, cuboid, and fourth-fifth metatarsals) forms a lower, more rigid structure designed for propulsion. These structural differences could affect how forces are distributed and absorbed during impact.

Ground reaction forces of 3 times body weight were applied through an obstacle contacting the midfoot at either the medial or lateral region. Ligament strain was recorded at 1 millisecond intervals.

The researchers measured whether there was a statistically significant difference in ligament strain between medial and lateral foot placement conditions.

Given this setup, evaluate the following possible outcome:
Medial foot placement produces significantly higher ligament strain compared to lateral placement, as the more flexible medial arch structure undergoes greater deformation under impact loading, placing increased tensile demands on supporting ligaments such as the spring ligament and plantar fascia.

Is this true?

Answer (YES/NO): NO